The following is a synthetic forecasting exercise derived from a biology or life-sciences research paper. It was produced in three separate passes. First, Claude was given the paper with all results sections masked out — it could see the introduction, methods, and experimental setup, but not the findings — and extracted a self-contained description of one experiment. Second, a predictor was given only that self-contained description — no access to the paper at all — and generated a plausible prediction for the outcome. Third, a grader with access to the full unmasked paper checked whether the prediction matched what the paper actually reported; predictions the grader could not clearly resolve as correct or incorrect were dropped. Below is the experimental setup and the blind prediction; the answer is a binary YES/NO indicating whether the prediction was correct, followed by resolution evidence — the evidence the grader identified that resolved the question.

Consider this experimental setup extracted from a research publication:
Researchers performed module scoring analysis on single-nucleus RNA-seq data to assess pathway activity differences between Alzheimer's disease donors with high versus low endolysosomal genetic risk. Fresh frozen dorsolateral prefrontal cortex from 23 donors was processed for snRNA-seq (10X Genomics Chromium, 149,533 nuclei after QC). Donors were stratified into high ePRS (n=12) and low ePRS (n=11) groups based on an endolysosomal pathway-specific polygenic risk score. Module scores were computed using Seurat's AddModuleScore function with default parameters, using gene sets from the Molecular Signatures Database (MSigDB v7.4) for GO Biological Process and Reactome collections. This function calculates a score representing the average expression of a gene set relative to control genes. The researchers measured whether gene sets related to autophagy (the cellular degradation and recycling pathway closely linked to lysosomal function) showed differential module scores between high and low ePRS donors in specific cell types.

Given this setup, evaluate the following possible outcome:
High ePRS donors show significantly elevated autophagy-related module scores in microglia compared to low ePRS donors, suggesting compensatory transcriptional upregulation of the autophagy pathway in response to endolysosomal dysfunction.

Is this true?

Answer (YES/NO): NO